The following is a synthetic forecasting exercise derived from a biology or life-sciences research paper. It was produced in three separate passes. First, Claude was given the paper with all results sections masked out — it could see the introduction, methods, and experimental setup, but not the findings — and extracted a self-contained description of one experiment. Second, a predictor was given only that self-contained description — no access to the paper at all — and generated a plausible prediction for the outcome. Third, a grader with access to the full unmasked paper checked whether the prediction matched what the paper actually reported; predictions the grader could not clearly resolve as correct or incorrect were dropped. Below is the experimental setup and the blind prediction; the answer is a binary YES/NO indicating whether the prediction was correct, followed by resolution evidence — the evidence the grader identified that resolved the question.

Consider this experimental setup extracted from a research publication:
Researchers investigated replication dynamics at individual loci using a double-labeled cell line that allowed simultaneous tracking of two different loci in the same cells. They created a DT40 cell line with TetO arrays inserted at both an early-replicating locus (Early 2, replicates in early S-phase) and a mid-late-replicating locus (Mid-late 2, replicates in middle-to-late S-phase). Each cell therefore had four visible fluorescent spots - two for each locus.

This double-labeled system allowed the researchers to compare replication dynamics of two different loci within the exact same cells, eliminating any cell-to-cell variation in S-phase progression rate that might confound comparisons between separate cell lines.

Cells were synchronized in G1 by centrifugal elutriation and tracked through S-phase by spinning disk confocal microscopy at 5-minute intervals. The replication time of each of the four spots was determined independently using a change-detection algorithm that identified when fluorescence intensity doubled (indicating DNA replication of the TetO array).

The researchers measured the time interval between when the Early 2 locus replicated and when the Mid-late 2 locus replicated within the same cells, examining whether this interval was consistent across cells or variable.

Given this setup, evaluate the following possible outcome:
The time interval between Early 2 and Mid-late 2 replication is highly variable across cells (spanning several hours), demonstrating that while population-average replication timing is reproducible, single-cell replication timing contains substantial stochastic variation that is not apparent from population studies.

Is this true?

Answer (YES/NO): YES